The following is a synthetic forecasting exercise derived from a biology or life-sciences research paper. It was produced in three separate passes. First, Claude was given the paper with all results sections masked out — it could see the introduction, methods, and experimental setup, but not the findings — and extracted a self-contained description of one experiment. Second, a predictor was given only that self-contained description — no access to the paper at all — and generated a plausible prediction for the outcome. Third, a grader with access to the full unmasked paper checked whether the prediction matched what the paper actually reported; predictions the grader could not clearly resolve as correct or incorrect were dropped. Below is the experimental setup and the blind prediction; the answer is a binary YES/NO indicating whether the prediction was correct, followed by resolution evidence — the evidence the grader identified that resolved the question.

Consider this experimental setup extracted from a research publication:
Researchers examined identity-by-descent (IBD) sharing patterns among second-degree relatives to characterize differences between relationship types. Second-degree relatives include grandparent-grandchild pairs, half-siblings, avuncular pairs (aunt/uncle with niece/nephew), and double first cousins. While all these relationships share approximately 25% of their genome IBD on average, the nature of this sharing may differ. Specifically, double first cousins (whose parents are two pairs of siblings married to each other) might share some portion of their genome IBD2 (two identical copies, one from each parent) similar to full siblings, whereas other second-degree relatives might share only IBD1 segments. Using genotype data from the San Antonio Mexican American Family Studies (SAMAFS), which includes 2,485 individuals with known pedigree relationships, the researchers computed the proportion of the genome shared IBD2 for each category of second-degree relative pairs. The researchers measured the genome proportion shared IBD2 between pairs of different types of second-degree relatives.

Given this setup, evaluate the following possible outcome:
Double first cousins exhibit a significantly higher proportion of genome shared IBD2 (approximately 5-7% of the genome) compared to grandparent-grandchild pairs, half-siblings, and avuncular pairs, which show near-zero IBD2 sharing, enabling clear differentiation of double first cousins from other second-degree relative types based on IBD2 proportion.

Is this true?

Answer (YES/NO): YES